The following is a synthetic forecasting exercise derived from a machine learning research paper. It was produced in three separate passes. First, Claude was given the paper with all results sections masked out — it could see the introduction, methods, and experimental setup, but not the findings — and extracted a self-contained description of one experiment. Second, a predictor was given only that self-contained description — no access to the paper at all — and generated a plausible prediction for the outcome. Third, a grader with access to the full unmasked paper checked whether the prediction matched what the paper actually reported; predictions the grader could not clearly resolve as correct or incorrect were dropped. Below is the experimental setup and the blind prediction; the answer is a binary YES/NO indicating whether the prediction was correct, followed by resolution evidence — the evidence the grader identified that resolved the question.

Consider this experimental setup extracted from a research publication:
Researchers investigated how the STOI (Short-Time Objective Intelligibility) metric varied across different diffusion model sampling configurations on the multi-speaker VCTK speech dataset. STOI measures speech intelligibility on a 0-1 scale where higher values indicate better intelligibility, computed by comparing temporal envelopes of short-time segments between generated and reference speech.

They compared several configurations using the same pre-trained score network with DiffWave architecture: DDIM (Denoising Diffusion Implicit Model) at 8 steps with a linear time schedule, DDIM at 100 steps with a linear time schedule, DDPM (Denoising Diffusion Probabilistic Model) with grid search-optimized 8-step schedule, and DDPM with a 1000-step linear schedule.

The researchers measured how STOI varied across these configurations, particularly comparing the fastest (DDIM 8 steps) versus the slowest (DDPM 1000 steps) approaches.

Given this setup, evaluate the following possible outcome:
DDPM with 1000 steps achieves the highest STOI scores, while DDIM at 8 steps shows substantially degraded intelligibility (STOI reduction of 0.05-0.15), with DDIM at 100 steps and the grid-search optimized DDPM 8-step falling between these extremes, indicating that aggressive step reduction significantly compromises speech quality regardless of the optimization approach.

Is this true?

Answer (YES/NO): NO